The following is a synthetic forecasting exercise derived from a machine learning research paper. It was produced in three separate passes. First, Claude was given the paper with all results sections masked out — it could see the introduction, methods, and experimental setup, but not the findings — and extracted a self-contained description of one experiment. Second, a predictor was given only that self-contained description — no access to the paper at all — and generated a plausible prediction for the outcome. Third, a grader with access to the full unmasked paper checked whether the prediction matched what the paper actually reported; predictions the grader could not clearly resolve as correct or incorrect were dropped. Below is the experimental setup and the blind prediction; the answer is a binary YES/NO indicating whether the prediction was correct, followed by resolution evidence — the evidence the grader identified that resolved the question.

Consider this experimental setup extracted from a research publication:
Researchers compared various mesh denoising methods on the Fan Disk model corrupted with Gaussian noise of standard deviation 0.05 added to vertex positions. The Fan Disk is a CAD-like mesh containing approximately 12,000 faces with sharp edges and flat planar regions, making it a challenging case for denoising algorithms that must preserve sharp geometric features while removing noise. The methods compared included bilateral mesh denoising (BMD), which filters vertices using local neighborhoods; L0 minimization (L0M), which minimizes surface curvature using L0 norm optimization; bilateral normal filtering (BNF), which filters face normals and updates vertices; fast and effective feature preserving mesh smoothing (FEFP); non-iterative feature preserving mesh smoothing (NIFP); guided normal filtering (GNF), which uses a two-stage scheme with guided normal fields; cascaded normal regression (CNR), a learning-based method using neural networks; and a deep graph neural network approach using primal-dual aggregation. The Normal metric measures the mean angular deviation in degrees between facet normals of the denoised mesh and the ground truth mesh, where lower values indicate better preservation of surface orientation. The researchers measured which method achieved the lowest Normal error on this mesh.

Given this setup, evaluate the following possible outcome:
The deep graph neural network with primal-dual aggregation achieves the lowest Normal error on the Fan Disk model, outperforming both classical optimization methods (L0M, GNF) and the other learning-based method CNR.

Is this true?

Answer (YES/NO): NO